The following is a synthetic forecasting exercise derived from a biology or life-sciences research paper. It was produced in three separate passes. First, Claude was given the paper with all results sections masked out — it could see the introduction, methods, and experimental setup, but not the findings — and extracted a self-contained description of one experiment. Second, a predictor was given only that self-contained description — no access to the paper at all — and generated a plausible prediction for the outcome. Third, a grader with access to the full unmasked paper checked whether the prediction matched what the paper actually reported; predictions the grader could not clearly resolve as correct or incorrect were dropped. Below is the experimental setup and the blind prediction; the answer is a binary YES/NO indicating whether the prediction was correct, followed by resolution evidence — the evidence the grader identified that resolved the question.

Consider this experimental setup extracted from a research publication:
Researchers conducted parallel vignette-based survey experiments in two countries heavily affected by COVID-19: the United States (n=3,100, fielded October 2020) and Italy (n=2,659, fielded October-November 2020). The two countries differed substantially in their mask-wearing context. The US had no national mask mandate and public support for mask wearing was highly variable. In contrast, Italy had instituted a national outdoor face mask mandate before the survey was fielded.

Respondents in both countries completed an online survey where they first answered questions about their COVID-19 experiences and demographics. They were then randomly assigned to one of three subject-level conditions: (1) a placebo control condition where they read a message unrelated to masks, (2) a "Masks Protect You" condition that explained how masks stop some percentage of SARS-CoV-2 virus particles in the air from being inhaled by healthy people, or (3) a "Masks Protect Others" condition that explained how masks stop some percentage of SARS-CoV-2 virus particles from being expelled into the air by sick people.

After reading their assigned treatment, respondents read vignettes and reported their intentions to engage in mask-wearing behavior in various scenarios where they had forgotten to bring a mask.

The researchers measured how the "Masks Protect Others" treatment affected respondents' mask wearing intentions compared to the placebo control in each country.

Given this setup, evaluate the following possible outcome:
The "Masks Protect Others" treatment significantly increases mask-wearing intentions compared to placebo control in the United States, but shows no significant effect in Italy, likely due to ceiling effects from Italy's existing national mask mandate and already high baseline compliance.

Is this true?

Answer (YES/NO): YES